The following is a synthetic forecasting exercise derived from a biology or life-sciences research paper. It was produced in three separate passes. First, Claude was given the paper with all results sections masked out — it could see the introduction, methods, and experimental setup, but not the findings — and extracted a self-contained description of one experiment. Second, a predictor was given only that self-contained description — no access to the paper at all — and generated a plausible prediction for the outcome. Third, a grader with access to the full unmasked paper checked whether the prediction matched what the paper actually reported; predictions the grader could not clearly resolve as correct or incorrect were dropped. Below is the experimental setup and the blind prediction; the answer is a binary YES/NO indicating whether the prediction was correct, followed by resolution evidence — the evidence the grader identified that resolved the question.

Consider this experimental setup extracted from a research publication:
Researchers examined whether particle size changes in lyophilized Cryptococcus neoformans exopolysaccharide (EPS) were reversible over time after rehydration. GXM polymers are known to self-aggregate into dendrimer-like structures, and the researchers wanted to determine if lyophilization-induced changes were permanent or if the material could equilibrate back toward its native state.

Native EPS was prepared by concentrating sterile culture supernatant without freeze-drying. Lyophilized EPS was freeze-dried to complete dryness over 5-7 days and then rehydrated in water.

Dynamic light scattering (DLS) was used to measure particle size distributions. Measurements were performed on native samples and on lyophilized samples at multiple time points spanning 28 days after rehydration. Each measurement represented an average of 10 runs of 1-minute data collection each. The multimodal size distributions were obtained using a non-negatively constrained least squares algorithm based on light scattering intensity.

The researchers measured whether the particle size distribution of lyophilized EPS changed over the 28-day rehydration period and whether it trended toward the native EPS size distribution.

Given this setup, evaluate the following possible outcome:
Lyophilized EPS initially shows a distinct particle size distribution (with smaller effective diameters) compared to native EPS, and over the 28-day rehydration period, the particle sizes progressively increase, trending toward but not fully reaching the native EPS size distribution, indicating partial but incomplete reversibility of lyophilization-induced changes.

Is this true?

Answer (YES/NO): NO